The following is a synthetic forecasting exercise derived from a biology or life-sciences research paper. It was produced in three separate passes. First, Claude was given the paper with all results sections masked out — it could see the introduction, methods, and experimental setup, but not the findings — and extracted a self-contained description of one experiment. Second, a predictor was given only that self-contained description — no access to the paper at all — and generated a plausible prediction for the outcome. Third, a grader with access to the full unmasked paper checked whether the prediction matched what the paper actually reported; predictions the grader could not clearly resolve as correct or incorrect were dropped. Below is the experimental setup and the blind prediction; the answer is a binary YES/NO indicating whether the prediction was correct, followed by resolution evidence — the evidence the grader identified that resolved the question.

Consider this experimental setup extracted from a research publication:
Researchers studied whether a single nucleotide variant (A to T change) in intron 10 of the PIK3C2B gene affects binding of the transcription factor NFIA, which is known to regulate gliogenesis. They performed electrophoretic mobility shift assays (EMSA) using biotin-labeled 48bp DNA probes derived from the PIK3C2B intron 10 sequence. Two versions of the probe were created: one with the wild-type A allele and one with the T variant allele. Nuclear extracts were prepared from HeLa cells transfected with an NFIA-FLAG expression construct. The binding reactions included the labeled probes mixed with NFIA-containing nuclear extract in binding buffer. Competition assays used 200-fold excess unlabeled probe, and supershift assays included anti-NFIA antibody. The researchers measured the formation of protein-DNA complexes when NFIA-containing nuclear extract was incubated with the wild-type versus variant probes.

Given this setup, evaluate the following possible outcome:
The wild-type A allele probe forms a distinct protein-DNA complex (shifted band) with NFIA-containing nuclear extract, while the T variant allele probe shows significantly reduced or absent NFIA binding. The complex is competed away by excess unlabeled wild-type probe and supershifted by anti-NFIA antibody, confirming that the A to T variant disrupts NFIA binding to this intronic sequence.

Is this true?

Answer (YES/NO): YES